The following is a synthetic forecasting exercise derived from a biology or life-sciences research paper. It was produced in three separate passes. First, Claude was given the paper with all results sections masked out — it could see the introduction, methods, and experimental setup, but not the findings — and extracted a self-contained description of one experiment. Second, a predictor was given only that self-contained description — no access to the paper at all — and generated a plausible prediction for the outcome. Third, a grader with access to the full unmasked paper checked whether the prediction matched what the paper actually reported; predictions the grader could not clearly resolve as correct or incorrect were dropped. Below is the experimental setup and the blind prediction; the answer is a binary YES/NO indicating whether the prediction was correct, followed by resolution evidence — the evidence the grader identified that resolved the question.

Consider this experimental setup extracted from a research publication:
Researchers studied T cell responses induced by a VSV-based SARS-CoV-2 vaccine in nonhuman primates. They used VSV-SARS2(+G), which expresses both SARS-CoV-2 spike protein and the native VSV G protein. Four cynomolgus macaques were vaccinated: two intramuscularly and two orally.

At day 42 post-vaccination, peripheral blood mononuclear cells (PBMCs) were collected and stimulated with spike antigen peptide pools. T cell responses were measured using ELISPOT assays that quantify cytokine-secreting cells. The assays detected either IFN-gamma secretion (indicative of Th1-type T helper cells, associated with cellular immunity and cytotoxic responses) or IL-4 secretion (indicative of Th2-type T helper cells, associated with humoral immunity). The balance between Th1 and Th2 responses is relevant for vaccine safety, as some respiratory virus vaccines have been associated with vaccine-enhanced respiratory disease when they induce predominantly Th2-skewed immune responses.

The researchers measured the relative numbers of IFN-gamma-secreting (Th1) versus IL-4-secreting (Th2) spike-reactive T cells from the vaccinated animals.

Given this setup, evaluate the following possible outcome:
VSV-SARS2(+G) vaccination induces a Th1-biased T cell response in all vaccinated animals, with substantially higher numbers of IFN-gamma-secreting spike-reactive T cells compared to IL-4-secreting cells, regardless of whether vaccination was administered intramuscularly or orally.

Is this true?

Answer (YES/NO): NO